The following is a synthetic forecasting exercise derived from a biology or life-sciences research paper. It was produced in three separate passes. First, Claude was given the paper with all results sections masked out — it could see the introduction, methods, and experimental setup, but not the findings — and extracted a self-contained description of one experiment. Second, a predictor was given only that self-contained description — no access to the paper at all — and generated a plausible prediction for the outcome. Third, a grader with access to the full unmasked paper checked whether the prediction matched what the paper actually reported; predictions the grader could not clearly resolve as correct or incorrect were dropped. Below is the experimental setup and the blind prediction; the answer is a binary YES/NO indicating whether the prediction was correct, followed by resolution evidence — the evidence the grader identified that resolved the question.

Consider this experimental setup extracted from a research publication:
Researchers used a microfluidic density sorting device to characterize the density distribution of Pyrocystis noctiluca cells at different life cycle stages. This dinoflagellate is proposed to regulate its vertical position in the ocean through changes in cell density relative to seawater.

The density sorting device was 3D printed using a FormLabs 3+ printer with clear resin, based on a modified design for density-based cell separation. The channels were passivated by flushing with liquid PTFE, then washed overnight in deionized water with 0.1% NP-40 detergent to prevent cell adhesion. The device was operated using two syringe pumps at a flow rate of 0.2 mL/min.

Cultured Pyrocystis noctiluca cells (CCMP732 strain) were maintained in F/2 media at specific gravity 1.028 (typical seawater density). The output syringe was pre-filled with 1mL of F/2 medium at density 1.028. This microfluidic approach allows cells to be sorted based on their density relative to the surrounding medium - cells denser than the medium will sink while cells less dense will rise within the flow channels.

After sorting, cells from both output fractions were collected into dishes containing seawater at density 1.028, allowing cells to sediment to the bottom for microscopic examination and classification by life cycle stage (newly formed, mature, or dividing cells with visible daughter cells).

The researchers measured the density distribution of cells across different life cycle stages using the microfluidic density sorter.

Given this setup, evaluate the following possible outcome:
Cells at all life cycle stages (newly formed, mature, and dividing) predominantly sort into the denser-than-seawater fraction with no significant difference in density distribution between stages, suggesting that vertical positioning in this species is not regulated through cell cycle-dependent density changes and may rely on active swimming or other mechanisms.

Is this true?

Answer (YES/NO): NO